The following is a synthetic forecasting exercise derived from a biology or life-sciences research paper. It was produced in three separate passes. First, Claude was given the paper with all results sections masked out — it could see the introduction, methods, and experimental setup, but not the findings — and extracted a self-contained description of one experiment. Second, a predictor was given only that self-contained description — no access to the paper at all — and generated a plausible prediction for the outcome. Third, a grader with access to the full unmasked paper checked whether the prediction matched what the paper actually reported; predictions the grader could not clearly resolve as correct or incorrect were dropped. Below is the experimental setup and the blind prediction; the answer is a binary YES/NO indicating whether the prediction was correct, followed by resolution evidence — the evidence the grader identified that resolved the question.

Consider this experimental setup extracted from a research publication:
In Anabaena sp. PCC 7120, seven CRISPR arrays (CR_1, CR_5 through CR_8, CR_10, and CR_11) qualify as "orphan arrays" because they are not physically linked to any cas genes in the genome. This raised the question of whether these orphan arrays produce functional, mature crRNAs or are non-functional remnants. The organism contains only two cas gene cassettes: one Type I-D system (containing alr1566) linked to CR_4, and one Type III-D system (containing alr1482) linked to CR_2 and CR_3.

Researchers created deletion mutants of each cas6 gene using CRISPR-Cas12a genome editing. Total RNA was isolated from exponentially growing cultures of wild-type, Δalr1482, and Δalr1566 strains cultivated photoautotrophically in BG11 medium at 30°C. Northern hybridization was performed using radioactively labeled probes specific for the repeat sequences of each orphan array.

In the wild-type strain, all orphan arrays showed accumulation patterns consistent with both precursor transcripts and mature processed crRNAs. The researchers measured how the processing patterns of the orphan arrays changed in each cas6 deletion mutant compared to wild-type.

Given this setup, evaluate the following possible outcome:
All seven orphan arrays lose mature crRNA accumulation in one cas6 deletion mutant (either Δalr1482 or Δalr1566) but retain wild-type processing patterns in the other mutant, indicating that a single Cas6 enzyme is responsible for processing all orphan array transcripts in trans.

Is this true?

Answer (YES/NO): NO